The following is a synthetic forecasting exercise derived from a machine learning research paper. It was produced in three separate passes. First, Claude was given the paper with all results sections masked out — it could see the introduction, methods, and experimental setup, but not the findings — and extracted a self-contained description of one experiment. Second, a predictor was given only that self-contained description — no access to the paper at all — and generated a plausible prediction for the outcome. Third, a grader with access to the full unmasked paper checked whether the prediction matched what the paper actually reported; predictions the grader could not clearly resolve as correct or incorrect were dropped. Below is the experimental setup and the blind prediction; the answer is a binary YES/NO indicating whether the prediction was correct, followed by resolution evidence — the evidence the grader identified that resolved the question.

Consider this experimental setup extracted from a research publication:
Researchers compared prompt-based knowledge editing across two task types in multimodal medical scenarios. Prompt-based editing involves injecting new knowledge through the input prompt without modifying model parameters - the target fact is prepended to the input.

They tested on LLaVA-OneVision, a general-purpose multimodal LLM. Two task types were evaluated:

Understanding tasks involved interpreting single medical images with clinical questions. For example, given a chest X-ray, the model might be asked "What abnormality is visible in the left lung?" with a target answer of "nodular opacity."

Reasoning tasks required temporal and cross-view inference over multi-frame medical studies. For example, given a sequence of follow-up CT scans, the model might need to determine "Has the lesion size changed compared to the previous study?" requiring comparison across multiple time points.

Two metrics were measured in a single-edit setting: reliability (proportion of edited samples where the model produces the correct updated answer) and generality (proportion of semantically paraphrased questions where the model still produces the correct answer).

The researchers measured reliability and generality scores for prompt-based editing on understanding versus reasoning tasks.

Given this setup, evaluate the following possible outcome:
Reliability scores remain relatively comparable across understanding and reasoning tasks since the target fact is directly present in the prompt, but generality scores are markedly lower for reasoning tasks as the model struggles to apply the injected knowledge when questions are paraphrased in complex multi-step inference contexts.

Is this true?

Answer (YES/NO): NO